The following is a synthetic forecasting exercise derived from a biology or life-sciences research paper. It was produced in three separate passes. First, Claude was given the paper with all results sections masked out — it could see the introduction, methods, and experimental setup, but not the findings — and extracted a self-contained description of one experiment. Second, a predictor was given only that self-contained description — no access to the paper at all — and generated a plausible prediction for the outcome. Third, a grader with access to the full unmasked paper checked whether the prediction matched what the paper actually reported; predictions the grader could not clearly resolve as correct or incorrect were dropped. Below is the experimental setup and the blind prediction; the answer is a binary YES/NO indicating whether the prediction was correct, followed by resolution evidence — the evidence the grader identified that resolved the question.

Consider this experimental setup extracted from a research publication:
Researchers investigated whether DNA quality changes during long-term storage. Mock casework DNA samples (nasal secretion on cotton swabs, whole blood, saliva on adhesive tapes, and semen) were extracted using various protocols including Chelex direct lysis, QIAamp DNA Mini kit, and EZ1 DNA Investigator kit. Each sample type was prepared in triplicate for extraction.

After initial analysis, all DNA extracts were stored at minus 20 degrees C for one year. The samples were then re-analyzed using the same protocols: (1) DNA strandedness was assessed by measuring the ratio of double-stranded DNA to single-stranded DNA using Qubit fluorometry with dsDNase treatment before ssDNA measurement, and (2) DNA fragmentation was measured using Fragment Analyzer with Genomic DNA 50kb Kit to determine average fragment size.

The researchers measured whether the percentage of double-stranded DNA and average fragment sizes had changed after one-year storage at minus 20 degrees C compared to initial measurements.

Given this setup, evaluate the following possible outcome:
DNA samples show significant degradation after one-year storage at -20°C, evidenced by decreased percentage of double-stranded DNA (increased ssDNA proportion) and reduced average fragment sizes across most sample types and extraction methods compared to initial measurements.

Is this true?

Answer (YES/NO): NO